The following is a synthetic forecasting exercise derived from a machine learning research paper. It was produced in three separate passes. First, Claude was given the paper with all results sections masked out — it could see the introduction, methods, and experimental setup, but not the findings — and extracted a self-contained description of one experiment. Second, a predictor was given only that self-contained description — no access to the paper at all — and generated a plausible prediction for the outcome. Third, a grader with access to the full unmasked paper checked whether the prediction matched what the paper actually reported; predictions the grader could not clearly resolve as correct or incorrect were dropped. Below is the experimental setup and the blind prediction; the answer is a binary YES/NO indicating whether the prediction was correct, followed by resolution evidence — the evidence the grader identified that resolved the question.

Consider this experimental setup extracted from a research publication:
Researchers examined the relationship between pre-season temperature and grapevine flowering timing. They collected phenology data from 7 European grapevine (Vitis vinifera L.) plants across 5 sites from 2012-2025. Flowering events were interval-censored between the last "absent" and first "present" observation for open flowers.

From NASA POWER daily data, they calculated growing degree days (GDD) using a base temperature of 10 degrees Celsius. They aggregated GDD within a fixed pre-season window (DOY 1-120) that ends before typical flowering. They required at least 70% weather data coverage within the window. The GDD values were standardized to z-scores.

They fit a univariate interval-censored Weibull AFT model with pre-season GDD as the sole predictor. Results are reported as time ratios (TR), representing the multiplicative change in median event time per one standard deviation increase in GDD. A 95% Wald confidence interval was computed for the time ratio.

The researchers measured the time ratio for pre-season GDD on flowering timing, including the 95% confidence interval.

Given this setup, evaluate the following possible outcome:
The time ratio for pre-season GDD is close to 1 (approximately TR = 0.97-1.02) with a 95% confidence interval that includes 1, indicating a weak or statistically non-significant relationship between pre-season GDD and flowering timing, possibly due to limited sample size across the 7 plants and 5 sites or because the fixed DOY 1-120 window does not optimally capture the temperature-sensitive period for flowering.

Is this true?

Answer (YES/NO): NO